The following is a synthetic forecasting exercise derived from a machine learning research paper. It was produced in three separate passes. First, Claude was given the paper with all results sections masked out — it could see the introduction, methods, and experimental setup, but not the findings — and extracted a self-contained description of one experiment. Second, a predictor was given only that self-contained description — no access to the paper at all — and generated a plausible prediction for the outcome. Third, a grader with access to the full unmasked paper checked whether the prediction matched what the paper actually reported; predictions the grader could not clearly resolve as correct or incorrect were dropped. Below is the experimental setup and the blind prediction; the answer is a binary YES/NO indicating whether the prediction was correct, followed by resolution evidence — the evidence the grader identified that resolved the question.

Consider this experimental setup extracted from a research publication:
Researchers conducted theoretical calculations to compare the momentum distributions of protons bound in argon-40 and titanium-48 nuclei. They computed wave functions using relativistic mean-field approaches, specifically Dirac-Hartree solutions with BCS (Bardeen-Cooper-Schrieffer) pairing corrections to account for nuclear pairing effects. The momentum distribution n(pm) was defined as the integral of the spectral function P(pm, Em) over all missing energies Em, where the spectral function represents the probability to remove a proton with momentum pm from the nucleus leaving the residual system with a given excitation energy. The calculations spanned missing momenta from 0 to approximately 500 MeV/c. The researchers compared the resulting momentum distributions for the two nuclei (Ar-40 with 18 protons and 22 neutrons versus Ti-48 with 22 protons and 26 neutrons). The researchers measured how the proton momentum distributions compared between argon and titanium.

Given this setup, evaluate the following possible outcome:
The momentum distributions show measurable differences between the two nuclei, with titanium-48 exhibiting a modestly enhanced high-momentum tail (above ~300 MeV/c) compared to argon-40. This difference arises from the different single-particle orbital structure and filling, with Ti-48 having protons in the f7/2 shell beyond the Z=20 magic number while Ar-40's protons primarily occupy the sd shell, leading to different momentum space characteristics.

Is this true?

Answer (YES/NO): NO